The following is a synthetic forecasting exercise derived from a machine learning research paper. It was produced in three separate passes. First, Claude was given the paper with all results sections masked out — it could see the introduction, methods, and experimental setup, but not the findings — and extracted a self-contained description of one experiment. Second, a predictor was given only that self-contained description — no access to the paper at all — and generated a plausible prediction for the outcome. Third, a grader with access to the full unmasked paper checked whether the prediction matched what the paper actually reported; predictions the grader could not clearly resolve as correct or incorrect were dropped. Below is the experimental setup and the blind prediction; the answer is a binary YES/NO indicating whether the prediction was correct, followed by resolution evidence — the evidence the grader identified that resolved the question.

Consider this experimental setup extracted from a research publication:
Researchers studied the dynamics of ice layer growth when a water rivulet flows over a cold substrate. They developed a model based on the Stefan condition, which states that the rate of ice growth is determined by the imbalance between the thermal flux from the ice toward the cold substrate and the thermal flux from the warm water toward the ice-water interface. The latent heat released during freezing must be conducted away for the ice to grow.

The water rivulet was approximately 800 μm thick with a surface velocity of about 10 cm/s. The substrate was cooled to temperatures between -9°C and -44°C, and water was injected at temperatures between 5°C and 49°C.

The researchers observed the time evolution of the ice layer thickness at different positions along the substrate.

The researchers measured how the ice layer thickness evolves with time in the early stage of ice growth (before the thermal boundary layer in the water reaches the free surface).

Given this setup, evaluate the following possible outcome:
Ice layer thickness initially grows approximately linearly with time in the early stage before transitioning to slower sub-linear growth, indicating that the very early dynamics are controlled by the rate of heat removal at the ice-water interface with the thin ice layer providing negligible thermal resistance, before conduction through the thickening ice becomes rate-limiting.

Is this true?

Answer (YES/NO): NO